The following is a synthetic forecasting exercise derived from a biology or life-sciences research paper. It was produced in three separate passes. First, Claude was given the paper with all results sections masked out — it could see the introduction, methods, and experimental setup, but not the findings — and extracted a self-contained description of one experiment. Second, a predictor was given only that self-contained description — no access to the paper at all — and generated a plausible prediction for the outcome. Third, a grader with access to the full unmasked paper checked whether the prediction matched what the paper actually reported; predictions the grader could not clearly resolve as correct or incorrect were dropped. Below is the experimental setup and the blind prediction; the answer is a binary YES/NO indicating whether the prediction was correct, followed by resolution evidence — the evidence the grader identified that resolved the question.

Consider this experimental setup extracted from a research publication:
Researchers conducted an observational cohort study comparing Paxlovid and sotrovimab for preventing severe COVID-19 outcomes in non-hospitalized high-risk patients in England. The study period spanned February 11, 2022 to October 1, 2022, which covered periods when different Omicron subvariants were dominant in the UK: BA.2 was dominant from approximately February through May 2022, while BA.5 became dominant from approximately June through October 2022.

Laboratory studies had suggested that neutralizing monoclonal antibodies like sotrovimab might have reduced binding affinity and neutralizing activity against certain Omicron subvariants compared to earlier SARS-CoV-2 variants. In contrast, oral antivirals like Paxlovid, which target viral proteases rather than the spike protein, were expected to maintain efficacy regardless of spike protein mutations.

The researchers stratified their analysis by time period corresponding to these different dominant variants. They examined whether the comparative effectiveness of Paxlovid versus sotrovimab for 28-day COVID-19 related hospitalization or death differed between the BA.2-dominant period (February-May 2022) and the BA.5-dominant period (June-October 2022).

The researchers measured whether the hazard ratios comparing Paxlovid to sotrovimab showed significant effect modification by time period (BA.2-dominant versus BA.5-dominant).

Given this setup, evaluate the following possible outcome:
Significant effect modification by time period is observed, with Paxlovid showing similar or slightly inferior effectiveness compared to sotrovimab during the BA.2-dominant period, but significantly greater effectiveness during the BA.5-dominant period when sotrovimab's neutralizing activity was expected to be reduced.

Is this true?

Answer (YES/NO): NO